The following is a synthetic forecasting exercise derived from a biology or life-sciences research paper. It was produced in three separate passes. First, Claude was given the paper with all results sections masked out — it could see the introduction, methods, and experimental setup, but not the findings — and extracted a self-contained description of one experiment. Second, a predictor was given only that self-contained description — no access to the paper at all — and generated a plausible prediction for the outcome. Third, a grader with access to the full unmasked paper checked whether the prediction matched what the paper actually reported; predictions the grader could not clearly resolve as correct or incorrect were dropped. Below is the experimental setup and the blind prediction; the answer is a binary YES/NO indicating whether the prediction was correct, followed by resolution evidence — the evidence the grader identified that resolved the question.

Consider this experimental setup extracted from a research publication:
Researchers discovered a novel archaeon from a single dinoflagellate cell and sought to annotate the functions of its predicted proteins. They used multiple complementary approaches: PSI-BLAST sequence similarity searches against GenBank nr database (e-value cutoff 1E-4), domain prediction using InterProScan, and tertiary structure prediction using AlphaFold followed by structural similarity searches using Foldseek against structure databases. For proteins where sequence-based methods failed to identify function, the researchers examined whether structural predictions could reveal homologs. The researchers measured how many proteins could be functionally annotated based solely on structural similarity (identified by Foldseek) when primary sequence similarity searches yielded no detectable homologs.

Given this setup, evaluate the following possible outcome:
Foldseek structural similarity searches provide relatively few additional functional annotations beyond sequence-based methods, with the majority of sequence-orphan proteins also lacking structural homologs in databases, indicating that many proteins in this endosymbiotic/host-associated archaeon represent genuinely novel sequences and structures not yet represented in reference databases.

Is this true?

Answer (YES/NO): YES